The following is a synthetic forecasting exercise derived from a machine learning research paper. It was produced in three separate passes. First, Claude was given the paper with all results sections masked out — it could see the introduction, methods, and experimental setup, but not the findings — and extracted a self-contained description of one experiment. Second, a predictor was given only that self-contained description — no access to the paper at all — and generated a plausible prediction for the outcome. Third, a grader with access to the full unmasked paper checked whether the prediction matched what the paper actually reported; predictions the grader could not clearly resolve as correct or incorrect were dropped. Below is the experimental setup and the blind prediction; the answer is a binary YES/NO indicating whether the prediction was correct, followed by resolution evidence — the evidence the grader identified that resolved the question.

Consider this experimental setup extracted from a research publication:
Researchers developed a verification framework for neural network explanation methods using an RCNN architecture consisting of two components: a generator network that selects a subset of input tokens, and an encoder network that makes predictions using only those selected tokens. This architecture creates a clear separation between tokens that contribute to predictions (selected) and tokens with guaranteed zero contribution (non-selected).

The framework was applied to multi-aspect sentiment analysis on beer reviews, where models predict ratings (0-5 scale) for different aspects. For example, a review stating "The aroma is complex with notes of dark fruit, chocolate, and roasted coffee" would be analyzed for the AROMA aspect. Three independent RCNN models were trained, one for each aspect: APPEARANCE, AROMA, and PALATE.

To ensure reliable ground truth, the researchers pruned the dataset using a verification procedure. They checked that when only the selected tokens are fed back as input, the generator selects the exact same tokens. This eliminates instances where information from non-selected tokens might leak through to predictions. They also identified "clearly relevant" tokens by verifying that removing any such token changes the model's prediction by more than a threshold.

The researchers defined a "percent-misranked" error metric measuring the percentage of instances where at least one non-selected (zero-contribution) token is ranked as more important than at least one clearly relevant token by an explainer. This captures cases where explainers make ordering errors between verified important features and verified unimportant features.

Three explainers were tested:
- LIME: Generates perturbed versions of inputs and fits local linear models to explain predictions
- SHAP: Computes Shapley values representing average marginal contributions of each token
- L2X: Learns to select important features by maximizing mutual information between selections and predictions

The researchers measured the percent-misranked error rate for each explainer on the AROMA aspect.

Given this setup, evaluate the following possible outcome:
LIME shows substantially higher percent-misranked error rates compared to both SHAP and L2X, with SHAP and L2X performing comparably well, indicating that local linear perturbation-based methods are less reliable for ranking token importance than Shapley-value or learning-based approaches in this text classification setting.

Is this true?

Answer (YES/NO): NO